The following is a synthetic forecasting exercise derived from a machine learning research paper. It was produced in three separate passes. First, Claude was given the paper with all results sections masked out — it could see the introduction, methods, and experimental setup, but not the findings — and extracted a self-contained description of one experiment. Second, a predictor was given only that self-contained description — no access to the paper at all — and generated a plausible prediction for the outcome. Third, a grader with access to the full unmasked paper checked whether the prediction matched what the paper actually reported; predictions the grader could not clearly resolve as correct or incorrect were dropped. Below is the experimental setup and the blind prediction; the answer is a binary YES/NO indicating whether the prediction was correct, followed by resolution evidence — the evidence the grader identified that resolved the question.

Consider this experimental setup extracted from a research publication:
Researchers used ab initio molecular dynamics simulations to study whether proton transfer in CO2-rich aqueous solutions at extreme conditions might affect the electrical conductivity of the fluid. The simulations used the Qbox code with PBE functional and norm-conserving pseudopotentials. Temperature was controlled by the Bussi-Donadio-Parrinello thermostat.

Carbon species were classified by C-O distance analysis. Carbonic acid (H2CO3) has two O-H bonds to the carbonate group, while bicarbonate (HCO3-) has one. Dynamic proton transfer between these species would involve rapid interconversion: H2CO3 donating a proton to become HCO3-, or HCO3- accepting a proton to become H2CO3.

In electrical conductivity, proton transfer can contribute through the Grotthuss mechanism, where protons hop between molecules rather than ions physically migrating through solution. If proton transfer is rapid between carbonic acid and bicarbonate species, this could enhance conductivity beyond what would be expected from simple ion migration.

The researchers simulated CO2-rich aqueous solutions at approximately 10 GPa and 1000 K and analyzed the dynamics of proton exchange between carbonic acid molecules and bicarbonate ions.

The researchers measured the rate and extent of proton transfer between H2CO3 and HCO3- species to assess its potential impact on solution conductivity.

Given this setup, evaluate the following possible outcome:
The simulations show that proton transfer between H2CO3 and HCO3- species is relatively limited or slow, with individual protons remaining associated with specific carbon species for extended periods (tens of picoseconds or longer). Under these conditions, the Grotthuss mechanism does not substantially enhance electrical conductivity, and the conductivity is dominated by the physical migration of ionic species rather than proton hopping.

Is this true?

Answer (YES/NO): NO